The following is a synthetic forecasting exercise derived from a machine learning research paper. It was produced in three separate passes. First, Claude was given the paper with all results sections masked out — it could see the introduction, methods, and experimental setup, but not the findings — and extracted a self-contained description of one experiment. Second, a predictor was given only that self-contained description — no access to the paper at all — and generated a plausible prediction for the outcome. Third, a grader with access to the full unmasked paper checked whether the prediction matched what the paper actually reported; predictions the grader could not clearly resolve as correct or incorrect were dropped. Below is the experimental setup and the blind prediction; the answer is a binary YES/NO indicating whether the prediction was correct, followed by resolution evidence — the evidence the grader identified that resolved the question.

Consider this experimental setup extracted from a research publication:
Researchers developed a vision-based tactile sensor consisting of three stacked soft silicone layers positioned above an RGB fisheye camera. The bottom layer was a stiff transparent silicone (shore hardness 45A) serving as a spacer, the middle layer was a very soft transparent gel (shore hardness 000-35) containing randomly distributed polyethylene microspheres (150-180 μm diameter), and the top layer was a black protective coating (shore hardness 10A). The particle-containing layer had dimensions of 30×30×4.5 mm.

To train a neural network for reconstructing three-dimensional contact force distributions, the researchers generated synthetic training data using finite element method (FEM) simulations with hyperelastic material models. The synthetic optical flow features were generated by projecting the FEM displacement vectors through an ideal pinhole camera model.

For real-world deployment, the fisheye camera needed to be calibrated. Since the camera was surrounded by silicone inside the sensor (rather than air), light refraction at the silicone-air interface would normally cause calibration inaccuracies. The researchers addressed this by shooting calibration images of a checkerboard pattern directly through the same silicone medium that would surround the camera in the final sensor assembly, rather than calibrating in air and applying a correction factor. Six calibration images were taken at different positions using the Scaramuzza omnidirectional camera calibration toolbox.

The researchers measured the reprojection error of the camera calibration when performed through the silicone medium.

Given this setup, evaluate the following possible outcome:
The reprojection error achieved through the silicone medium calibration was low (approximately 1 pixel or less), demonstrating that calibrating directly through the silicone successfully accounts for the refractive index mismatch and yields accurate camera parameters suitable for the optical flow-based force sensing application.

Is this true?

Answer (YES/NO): YES